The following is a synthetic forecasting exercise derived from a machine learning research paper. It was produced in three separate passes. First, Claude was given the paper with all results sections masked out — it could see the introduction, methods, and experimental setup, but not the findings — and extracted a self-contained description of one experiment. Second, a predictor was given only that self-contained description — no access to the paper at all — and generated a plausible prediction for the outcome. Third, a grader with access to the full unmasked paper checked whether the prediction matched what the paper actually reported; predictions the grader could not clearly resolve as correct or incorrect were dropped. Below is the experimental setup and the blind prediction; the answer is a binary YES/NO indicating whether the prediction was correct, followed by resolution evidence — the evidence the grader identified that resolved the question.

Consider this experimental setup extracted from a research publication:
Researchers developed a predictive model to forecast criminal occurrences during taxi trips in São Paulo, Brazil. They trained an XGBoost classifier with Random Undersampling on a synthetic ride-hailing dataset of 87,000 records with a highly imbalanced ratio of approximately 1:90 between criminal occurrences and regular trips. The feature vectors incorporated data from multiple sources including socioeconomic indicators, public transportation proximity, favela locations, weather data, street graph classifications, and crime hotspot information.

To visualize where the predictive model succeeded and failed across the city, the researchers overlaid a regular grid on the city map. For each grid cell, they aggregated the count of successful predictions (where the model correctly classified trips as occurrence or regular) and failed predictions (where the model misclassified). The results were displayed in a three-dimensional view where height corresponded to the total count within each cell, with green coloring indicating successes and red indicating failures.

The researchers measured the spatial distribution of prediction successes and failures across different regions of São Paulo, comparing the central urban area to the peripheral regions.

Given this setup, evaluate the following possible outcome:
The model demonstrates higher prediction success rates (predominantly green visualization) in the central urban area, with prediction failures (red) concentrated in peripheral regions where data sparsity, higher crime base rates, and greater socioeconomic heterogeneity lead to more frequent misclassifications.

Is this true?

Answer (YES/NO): NO